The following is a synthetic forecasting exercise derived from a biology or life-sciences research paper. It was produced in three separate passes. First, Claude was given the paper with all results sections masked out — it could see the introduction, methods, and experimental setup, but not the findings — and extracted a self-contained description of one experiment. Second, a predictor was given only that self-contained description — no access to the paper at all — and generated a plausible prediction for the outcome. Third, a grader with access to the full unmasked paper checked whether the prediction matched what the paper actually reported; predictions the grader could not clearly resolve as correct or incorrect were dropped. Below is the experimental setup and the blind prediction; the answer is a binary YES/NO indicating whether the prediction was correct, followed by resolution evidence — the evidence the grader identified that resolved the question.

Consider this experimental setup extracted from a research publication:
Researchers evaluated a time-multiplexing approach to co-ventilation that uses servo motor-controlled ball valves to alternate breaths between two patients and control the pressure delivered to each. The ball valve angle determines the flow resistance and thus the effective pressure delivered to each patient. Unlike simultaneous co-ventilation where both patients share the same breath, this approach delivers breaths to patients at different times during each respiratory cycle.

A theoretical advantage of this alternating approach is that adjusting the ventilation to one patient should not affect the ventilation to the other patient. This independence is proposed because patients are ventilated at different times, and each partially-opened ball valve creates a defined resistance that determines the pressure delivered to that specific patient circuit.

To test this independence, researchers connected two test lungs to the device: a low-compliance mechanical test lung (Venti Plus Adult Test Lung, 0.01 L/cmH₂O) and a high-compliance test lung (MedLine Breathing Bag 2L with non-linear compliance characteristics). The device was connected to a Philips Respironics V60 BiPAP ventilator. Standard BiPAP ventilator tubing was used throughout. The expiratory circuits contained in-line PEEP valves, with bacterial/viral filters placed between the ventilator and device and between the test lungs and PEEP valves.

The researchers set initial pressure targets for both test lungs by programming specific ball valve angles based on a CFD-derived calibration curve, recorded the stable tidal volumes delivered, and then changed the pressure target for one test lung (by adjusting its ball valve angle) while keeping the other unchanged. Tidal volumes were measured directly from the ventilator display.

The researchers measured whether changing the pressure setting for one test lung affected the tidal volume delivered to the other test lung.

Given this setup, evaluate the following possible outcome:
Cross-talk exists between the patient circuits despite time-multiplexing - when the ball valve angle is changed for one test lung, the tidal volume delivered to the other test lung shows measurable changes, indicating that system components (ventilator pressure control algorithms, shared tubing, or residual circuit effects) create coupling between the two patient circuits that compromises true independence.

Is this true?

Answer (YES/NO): NO